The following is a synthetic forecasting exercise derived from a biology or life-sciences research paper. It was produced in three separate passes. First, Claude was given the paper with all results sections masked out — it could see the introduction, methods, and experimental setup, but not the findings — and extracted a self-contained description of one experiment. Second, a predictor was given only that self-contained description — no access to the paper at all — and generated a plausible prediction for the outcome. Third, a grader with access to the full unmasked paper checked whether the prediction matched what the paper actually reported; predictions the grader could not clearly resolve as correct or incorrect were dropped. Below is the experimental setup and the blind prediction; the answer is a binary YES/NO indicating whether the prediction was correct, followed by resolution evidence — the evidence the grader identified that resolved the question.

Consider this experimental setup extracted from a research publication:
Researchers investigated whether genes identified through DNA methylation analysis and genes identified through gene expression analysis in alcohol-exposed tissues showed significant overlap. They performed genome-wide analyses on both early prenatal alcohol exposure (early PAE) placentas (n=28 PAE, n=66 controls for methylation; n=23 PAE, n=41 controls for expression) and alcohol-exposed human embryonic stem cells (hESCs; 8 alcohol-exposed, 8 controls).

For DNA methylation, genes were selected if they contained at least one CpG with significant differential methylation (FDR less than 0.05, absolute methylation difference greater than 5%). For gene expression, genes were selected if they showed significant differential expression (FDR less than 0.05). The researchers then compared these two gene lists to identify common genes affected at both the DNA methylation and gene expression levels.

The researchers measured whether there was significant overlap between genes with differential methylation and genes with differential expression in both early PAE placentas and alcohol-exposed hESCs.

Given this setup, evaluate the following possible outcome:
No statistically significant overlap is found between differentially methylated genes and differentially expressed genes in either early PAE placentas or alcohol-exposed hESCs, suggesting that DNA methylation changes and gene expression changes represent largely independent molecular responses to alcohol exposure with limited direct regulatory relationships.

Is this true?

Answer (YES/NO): NO